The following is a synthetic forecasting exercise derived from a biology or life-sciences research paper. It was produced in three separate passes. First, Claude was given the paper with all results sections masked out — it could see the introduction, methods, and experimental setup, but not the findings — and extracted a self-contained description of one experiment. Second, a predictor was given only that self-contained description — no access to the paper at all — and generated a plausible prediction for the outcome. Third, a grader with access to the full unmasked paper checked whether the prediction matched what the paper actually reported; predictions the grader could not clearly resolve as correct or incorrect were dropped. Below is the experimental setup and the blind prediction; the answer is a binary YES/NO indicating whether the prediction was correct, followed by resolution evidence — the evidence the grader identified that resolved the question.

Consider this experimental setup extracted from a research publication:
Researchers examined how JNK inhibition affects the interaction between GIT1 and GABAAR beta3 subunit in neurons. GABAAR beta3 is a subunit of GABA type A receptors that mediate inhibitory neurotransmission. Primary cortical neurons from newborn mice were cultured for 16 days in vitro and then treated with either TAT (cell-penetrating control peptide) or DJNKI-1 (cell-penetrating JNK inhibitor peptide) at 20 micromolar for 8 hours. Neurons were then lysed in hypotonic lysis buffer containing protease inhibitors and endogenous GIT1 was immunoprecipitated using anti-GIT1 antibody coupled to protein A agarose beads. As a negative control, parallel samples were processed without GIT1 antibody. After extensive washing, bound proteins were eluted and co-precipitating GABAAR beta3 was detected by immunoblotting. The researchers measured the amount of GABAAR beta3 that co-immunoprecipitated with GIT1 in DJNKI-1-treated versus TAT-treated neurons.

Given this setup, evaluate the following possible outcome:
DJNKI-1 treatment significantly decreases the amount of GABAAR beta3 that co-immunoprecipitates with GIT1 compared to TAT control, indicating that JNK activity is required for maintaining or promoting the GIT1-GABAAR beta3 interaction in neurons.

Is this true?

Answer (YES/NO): NO